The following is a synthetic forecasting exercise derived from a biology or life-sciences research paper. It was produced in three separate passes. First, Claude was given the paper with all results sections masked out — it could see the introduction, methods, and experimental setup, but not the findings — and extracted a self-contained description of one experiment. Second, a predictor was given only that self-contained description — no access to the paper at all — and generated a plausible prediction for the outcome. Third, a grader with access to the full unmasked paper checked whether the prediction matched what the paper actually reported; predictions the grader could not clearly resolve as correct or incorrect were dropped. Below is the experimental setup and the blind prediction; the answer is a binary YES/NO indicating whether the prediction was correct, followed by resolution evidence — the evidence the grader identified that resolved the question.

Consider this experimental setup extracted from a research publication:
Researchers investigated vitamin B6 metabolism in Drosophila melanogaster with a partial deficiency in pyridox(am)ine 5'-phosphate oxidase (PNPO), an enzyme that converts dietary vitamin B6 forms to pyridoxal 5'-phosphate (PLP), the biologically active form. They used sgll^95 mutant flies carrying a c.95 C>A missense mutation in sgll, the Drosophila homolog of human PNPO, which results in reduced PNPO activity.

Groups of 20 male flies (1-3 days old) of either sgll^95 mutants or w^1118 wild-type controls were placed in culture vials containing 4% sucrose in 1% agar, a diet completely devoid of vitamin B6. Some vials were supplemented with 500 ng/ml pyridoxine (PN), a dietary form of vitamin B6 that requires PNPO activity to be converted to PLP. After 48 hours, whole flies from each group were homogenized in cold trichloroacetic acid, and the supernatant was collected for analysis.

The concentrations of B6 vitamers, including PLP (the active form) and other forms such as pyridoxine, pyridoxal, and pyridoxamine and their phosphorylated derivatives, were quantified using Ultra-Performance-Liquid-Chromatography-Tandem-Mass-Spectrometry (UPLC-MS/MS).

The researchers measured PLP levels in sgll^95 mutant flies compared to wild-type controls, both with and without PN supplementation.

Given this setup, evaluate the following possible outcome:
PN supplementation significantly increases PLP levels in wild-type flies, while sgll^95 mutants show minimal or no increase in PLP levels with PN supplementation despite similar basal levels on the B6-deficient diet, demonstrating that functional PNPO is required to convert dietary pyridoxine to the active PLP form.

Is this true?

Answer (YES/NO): NO